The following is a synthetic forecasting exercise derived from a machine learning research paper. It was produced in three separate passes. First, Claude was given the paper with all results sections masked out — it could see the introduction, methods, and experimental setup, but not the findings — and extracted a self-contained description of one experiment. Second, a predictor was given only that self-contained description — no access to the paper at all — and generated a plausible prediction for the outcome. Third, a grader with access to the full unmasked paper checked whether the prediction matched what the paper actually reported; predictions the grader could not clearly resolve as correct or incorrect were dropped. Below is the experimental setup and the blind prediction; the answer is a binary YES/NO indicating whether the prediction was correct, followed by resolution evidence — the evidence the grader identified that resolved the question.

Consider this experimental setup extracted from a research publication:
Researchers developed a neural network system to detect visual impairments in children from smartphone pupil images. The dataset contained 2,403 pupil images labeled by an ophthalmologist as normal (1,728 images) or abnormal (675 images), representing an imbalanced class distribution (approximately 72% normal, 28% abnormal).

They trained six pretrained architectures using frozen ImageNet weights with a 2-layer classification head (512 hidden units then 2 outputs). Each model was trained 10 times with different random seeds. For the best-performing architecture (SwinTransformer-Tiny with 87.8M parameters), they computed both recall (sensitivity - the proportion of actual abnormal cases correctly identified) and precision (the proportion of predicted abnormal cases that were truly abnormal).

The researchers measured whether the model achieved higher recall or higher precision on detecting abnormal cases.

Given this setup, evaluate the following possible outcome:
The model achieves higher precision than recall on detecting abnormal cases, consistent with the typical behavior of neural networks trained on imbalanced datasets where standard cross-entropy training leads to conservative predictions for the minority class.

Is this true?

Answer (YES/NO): NO